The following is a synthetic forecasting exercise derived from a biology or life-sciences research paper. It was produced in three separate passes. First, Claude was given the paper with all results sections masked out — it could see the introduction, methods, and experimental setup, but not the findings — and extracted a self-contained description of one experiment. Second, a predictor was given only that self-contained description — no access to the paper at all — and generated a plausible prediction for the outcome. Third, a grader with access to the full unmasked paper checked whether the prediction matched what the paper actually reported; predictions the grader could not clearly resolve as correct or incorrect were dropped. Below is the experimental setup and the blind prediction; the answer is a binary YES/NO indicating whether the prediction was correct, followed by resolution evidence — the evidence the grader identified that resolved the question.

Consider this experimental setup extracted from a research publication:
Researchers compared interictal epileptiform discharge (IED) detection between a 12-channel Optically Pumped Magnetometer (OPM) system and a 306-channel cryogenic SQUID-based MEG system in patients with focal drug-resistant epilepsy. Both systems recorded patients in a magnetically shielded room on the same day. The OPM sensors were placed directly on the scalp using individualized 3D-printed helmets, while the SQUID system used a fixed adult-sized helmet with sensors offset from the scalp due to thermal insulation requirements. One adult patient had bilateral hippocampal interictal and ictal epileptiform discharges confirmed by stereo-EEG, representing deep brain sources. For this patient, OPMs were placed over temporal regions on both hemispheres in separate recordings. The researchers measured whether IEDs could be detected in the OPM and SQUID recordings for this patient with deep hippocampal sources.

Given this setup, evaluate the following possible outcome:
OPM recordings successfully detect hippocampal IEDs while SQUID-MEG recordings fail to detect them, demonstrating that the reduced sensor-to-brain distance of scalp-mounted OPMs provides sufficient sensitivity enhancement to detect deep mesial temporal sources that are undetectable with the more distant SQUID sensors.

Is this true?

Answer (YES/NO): NO